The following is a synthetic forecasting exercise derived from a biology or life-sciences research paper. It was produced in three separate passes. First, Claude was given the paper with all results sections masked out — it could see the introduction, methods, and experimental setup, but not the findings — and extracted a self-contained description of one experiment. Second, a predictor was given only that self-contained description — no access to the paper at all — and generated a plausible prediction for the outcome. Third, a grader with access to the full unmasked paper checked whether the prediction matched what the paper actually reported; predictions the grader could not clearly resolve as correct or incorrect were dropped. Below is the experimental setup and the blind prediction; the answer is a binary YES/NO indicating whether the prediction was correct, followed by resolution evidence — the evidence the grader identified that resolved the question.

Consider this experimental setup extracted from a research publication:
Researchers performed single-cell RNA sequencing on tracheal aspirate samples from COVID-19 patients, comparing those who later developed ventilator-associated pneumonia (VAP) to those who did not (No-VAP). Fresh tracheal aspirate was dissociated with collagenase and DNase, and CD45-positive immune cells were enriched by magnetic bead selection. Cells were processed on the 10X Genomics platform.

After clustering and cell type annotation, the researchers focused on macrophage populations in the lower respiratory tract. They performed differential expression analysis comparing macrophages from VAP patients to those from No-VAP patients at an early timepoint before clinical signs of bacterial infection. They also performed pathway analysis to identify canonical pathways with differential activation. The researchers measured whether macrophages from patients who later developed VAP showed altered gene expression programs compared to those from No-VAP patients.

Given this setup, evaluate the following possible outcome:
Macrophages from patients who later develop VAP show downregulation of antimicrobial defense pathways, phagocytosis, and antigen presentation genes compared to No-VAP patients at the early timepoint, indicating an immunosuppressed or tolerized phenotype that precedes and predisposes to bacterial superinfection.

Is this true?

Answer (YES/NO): NO